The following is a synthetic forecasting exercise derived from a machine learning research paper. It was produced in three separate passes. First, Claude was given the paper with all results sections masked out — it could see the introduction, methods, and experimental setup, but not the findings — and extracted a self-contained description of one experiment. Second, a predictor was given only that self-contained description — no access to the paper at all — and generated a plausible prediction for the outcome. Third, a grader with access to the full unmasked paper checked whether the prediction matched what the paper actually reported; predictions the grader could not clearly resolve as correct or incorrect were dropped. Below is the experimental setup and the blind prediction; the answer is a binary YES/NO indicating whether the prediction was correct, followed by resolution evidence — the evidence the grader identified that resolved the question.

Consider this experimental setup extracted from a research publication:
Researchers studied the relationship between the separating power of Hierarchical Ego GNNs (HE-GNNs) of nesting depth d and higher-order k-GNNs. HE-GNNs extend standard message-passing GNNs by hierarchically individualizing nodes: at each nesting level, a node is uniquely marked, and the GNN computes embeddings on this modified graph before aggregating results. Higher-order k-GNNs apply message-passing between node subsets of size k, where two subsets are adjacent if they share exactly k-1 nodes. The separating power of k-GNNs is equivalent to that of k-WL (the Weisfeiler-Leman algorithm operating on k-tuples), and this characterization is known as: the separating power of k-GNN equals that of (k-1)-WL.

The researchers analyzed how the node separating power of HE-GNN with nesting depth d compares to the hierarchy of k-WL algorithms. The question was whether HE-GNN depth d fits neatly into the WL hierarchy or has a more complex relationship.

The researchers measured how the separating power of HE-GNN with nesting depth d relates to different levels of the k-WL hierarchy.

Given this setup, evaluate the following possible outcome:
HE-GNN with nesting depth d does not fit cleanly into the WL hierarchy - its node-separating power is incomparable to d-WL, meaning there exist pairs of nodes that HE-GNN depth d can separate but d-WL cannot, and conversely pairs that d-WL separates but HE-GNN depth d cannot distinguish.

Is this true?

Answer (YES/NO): NO